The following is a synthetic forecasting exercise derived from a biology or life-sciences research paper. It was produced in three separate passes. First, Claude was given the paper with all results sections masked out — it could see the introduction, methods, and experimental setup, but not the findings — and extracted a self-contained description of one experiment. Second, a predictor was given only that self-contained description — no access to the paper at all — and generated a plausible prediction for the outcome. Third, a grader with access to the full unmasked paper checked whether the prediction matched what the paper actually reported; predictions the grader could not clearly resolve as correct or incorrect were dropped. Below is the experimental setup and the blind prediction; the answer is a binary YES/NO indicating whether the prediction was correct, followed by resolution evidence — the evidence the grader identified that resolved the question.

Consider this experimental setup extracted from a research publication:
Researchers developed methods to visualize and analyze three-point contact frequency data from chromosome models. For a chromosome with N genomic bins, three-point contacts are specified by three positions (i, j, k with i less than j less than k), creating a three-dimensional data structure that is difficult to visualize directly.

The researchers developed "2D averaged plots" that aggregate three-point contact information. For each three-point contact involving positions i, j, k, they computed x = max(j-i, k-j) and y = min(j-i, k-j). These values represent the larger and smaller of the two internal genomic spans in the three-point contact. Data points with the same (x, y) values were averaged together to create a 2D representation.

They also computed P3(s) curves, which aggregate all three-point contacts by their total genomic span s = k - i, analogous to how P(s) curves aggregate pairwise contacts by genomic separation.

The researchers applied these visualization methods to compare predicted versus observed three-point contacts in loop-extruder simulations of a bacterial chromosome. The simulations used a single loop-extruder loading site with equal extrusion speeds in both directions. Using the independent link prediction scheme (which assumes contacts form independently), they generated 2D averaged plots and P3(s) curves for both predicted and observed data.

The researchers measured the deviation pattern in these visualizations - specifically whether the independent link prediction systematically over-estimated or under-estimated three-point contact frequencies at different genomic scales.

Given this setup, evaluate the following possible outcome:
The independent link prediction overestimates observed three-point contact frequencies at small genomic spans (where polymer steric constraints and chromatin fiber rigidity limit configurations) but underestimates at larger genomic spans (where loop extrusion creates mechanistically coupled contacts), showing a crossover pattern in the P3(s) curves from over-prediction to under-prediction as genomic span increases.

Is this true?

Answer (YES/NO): NO